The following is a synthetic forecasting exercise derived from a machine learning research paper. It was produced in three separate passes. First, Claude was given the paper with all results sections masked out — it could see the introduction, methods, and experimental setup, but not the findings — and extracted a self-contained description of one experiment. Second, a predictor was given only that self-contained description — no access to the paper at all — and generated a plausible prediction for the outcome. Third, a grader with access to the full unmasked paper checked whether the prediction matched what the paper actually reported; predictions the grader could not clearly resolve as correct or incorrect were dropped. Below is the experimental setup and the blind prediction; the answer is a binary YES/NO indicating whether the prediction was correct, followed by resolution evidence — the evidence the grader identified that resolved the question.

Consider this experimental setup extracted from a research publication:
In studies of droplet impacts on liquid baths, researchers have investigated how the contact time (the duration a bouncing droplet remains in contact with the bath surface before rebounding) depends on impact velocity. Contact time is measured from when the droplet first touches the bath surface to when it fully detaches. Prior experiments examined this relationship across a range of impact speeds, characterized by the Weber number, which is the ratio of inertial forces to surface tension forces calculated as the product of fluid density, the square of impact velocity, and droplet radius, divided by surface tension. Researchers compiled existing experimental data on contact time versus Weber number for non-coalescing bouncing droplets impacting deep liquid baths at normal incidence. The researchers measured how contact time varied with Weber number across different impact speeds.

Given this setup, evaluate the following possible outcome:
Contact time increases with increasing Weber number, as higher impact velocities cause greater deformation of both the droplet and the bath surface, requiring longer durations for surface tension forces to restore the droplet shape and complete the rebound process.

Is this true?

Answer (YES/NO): NO